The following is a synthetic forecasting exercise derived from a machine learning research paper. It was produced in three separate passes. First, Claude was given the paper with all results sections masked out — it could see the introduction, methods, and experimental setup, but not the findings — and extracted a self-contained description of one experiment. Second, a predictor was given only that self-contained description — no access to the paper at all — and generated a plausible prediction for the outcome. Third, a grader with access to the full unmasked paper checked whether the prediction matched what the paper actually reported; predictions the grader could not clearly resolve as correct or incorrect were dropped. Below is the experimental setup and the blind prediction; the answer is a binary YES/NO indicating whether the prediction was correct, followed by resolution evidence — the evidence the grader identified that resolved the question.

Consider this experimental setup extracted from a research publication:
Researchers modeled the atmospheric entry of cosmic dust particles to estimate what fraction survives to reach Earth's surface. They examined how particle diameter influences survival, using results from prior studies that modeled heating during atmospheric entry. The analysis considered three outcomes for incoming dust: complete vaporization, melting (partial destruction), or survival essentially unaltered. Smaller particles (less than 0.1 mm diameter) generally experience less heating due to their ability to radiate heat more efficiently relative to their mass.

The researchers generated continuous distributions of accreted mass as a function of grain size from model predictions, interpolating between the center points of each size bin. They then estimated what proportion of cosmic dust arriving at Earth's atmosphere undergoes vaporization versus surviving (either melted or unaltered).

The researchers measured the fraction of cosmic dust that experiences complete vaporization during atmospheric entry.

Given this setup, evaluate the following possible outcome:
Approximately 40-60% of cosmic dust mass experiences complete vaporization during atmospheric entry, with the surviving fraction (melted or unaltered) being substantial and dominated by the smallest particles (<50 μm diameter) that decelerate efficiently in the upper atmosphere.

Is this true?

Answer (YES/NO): NO